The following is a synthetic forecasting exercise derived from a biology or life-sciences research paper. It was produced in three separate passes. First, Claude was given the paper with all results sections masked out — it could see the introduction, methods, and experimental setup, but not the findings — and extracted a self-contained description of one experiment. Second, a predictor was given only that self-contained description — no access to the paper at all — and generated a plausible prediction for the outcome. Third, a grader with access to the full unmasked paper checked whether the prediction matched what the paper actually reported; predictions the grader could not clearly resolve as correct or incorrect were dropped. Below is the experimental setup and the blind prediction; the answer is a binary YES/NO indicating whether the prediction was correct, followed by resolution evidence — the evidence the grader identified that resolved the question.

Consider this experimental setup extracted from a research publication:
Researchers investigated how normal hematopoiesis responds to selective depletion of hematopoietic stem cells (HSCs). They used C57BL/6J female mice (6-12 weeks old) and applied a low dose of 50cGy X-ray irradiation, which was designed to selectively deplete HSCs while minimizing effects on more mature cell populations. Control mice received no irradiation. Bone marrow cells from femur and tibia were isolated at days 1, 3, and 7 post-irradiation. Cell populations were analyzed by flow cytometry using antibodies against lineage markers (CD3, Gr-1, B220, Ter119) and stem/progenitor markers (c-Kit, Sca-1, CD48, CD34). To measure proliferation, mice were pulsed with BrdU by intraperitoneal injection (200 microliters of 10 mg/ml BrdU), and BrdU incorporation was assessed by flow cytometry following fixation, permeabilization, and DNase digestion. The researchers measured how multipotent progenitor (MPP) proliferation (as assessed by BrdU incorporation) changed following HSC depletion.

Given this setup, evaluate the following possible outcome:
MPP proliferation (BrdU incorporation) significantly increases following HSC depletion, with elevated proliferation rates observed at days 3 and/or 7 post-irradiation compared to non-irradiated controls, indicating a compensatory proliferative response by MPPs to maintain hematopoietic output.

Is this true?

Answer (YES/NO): NO